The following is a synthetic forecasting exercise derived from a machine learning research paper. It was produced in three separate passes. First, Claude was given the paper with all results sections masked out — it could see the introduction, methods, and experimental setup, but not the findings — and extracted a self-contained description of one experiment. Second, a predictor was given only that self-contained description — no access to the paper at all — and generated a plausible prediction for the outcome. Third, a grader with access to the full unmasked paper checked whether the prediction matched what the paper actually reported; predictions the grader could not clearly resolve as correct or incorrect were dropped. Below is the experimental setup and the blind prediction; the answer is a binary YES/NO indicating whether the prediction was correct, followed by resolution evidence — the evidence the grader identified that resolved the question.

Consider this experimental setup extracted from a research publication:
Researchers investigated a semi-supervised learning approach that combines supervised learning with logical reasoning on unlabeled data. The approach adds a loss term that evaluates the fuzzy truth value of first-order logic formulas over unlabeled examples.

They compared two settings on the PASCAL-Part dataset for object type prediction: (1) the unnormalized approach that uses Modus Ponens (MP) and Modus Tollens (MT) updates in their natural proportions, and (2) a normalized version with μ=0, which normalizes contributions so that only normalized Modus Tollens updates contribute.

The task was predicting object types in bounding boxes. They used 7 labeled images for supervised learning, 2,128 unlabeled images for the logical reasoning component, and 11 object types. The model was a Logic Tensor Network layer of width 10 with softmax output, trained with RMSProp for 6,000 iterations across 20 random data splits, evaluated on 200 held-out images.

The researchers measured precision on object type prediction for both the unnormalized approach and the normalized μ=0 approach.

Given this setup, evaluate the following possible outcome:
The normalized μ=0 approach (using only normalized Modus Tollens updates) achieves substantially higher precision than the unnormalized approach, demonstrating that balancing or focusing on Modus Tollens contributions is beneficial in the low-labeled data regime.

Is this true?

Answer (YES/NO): NO